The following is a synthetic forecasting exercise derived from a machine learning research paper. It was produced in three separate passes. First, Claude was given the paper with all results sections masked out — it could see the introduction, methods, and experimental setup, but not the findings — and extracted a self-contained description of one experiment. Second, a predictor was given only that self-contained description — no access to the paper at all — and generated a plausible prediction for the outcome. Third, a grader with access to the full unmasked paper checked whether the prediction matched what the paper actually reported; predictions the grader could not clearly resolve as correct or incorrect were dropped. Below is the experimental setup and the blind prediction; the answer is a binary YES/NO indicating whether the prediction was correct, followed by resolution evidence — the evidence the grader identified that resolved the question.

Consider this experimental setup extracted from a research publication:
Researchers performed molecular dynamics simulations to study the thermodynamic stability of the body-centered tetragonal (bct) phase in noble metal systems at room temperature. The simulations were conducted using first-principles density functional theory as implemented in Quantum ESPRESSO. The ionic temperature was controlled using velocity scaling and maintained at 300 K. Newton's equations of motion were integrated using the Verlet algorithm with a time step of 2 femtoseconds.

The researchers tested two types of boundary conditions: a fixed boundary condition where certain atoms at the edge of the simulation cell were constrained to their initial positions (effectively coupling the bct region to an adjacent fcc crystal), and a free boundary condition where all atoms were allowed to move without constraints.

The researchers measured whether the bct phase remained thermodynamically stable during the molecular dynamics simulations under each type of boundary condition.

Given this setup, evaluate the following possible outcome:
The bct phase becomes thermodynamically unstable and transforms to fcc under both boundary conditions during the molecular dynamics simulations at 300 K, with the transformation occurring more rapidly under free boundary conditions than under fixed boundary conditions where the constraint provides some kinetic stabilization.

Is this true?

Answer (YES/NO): NO